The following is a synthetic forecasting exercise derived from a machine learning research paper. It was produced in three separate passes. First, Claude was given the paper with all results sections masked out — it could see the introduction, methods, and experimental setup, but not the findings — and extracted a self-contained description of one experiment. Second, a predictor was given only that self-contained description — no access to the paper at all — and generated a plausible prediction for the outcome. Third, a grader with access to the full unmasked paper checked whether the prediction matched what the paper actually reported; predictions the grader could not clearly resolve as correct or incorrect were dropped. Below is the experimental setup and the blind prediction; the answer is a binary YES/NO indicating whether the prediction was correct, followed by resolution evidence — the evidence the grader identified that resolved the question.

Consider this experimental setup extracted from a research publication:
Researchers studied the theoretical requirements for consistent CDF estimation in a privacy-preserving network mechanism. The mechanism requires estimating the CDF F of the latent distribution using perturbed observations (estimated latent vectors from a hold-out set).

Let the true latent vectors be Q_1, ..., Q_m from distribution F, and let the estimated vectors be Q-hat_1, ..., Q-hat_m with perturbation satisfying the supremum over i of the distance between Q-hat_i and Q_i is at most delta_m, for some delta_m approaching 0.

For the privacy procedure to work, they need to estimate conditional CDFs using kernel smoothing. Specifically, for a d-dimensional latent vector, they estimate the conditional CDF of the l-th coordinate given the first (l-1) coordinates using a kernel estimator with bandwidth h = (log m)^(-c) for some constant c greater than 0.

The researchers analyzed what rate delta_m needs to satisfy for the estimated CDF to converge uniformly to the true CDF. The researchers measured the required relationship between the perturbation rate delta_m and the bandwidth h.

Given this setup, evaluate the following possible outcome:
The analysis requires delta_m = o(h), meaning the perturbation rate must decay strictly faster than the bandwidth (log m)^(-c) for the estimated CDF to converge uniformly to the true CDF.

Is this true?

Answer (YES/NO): YES